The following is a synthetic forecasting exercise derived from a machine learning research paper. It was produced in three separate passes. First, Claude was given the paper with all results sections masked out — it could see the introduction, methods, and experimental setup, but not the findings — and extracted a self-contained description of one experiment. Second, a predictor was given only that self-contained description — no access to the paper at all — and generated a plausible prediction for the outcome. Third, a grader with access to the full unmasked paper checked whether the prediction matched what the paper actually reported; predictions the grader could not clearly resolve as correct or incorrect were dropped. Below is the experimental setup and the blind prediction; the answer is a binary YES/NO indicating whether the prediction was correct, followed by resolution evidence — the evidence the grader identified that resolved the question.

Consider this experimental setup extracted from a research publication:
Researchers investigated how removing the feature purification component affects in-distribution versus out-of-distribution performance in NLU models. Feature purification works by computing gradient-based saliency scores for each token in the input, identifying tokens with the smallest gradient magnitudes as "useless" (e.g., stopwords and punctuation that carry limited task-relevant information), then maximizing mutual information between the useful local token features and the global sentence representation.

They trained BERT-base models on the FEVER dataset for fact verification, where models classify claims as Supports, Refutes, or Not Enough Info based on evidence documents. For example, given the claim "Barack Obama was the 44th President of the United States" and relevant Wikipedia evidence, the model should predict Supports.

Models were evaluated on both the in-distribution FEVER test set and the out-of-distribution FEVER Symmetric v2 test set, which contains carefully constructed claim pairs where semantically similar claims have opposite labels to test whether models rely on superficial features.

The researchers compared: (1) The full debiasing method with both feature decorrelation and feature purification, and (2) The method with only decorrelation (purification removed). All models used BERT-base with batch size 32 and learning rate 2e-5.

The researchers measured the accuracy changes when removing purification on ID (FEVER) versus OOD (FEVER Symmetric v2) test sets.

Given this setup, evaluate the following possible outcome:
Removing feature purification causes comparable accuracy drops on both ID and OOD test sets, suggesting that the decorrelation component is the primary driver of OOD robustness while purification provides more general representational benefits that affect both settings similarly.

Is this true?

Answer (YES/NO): YES